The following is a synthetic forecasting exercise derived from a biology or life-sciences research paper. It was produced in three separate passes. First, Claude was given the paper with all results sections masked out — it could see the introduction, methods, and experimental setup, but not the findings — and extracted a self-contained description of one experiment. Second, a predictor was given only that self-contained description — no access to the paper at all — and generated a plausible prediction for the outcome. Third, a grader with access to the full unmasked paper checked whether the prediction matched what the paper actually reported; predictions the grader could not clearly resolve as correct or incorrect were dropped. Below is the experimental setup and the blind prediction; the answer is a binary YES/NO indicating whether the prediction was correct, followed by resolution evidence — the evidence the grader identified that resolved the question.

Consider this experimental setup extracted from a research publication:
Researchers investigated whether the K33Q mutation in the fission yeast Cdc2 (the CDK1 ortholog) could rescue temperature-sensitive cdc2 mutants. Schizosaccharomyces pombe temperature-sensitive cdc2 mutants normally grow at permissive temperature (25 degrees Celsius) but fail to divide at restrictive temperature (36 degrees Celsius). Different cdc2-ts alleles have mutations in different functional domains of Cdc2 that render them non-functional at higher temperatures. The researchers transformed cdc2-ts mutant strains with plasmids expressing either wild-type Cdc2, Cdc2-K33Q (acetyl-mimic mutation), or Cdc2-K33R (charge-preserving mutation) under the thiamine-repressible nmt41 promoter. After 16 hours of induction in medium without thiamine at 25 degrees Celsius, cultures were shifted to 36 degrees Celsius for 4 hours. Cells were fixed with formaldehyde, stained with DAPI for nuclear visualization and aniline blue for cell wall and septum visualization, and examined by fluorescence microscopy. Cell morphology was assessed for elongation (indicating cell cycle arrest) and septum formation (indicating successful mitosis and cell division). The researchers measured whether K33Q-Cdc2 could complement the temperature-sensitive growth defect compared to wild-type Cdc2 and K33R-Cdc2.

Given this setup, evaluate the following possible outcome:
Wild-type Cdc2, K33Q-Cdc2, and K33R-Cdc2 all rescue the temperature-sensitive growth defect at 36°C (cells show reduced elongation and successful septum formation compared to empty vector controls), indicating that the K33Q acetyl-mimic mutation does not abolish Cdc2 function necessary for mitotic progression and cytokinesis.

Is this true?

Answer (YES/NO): NO